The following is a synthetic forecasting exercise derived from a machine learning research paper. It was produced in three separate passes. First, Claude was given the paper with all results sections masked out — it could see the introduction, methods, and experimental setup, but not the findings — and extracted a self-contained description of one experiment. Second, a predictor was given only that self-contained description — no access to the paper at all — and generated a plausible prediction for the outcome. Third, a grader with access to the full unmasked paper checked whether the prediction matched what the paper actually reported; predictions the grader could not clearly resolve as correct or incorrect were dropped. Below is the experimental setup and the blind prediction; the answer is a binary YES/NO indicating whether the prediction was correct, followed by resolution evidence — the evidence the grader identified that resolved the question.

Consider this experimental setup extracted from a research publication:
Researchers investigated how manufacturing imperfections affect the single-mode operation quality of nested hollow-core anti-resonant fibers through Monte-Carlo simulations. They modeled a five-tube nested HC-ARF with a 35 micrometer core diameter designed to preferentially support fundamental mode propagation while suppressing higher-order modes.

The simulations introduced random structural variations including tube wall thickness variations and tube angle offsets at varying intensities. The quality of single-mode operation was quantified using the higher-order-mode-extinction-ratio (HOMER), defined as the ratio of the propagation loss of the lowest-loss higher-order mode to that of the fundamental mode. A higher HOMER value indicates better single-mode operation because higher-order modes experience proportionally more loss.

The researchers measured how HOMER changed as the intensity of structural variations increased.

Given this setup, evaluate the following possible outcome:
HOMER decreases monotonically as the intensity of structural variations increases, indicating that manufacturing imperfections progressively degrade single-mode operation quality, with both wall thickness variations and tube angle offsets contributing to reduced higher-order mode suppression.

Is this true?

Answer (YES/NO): NO